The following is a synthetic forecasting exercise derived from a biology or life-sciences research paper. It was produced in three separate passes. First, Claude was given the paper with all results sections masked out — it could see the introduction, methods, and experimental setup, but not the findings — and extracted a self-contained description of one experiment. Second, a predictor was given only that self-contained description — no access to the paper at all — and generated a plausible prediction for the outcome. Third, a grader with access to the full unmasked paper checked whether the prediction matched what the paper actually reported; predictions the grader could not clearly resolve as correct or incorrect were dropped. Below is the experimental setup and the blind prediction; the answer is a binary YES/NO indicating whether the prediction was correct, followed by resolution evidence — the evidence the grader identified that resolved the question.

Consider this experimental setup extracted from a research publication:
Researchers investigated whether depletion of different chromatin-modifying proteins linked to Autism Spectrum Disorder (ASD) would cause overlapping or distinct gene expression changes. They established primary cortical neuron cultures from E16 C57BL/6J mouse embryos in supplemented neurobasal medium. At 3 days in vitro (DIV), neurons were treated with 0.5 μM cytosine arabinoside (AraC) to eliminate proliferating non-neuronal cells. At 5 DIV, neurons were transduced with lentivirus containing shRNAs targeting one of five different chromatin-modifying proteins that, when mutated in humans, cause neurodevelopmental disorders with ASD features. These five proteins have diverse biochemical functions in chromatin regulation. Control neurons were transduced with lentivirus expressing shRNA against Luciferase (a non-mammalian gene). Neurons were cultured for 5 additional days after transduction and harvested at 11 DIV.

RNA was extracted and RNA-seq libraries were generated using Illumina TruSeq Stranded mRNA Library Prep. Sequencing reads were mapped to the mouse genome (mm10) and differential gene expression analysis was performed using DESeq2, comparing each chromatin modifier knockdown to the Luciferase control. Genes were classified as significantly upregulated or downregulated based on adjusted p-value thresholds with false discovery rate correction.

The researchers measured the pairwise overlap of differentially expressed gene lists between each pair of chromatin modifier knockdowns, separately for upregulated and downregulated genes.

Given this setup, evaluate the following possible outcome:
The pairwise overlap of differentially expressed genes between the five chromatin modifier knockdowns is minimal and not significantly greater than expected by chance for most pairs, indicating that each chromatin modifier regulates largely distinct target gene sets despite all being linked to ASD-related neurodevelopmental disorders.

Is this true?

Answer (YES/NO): NO